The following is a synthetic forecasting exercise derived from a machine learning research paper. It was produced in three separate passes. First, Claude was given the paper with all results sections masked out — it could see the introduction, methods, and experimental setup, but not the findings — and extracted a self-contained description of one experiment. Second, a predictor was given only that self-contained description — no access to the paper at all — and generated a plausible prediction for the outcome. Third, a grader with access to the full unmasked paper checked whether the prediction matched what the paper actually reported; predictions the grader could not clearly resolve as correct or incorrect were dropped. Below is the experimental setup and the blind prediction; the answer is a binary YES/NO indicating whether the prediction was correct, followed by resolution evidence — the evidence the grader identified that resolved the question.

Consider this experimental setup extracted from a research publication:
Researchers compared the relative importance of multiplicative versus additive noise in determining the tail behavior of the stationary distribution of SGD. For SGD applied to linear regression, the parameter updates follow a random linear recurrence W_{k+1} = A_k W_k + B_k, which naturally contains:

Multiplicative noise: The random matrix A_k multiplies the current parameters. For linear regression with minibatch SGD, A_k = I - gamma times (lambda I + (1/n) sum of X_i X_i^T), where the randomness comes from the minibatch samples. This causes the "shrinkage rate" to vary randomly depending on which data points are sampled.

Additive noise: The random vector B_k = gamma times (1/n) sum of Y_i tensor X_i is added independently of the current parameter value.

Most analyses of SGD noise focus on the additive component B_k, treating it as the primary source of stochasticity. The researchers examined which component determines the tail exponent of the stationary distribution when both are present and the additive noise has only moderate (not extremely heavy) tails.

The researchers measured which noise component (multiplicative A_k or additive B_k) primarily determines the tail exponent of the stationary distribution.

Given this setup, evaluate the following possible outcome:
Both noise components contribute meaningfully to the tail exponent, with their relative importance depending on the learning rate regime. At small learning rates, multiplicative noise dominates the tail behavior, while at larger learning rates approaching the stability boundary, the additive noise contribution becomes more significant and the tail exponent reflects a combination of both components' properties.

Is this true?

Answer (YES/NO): NO